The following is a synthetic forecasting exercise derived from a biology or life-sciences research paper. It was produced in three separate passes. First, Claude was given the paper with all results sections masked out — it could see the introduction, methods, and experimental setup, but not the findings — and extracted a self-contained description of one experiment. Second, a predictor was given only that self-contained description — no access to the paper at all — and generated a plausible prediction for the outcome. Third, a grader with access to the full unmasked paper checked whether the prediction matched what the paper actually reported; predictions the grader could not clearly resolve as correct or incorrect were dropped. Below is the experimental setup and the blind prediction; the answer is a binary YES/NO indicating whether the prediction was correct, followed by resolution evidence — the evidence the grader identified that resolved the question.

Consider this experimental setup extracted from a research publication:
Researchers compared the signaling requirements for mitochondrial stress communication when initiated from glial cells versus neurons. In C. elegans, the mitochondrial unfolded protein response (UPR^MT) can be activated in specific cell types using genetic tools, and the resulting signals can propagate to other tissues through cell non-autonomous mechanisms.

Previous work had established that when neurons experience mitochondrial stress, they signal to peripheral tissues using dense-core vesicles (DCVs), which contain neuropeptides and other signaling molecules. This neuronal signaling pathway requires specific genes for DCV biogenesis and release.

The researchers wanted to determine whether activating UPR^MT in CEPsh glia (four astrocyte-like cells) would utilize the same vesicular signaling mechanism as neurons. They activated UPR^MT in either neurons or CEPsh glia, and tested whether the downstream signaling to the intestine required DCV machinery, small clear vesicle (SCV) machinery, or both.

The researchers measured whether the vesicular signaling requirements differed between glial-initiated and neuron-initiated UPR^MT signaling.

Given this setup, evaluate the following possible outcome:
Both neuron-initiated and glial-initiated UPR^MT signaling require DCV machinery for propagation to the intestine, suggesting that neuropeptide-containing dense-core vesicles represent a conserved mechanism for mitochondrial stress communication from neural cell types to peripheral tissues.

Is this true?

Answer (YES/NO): YES